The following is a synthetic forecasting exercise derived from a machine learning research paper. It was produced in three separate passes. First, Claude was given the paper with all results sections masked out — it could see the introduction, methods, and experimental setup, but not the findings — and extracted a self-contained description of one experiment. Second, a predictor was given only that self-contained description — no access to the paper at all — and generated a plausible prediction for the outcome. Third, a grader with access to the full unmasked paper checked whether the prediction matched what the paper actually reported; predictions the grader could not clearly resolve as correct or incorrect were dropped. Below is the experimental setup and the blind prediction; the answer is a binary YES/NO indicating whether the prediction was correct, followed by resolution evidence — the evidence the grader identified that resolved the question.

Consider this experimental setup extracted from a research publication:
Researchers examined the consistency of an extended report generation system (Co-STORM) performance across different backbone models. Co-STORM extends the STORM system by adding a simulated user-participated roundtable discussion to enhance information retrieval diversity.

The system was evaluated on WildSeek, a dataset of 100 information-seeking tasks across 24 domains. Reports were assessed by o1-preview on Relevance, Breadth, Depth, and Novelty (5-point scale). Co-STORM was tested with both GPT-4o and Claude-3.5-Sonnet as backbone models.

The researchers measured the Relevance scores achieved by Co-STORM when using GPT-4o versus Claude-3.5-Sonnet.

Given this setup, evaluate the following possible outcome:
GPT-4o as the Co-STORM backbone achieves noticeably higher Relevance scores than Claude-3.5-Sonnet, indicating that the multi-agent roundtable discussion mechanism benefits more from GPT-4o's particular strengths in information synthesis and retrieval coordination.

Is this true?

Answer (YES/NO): YES